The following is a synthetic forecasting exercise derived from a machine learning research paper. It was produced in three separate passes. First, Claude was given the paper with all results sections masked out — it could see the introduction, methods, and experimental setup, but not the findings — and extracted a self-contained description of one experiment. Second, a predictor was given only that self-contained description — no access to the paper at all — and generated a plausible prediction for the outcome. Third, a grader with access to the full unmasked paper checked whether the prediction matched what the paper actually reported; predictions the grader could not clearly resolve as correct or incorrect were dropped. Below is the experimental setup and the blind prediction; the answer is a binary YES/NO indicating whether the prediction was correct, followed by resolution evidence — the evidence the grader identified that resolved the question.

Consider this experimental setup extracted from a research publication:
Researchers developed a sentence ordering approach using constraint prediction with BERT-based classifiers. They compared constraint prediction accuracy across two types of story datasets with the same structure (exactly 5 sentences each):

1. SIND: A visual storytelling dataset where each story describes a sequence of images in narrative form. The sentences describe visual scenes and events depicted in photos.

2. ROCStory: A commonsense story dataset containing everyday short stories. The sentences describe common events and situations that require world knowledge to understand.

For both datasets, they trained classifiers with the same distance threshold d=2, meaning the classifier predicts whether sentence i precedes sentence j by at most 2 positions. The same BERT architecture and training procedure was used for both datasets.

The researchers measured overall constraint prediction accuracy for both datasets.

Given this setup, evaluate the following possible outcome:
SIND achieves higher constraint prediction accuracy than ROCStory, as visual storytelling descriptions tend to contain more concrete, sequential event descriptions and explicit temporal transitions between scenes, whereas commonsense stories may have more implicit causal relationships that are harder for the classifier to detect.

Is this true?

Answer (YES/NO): NO